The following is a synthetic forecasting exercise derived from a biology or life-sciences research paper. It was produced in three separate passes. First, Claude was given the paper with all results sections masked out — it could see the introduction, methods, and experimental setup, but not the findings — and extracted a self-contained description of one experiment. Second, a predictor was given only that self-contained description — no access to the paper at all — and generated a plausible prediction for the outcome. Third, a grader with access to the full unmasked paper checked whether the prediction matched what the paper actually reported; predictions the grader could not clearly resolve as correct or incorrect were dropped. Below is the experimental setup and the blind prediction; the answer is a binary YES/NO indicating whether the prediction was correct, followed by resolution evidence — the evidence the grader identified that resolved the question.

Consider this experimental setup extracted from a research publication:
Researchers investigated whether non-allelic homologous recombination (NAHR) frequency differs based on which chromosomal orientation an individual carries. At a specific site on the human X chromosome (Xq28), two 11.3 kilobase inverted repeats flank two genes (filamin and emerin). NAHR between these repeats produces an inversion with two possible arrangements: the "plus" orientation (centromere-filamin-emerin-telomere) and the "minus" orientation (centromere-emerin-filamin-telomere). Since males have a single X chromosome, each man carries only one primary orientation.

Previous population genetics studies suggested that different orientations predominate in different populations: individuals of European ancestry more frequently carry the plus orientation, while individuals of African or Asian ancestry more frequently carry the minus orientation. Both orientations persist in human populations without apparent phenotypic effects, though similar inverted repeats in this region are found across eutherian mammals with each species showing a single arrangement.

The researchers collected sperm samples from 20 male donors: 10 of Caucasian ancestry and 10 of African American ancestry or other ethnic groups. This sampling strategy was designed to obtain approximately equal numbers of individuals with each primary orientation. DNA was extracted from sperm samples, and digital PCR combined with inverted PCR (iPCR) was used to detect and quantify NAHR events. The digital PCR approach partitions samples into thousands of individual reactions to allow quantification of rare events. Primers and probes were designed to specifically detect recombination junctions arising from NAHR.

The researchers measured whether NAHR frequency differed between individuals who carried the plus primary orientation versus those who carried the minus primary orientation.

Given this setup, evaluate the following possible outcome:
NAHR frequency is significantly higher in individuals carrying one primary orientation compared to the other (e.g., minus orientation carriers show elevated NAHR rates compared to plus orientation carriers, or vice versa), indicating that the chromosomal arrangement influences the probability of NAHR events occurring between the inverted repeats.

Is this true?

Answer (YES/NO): YES